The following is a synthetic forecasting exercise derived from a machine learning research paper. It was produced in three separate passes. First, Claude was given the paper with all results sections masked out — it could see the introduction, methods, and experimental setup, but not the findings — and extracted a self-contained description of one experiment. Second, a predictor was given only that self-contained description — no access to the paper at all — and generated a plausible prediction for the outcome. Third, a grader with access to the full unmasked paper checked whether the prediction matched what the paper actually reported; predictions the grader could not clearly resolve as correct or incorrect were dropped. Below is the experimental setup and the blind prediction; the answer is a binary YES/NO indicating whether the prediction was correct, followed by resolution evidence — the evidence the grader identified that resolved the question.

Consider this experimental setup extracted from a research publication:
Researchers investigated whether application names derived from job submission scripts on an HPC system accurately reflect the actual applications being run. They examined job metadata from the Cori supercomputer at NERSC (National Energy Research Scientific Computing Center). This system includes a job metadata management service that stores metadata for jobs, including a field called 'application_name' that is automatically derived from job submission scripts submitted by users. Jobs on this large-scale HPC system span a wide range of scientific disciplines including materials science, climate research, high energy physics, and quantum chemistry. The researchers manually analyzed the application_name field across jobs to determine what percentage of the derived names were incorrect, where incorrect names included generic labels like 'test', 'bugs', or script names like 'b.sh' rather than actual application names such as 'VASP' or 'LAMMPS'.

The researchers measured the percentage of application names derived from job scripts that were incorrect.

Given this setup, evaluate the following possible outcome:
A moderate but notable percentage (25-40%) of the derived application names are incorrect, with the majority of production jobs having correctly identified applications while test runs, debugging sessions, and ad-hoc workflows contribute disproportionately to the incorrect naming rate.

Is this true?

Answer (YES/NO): NO